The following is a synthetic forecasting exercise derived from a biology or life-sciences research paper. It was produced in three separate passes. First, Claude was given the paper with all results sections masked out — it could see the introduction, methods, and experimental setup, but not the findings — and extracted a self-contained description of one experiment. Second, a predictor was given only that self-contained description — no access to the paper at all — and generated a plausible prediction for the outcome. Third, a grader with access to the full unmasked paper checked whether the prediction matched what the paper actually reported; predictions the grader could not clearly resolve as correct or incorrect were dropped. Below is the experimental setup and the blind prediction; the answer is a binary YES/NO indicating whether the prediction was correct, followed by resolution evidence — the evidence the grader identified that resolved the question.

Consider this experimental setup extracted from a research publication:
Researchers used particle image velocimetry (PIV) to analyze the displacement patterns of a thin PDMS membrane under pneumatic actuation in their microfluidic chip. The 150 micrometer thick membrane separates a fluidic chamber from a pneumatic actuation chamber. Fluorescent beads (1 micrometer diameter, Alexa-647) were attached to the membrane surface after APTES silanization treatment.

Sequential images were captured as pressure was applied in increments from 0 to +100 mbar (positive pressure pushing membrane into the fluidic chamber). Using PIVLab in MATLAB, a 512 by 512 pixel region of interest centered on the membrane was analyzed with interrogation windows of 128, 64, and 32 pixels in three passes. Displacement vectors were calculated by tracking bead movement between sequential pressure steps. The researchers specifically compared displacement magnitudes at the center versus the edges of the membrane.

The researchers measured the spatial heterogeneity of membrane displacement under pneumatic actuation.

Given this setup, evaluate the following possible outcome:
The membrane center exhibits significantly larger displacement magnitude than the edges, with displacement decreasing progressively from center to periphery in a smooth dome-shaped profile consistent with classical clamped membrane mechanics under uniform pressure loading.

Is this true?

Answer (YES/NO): NO